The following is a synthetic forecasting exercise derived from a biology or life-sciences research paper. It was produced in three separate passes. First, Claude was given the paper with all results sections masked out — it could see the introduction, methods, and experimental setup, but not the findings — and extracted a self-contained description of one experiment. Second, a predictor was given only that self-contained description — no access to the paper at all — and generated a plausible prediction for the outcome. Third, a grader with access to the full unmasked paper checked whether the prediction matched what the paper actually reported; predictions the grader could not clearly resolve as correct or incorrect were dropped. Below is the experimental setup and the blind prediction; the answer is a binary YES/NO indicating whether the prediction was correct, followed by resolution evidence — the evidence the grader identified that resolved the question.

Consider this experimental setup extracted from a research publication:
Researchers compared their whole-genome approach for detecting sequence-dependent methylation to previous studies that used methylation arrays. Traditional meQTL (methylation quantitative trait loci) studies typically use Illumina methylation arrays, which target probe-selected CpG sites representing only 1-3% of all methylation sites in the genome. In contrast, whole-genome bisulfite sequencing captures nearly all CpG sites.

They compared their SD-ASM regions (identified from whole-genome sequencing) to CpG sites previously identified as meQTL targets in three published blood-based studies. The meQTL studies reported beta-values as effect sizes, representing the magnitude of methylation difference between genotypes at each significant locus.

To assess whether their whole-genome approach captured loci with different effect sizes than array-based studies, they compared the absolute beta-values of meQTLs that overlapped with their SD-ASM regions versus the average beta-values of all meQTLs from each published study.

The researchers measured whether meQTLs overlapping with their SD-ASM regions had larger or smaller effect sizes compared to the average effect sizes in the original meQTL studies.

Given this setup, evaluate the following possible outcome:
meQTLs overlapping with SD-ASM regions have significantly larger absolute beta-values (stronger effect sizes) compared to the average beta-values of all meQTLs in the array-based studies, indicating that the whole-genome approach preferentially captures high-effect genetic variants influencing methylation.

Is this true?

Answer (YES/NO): YES